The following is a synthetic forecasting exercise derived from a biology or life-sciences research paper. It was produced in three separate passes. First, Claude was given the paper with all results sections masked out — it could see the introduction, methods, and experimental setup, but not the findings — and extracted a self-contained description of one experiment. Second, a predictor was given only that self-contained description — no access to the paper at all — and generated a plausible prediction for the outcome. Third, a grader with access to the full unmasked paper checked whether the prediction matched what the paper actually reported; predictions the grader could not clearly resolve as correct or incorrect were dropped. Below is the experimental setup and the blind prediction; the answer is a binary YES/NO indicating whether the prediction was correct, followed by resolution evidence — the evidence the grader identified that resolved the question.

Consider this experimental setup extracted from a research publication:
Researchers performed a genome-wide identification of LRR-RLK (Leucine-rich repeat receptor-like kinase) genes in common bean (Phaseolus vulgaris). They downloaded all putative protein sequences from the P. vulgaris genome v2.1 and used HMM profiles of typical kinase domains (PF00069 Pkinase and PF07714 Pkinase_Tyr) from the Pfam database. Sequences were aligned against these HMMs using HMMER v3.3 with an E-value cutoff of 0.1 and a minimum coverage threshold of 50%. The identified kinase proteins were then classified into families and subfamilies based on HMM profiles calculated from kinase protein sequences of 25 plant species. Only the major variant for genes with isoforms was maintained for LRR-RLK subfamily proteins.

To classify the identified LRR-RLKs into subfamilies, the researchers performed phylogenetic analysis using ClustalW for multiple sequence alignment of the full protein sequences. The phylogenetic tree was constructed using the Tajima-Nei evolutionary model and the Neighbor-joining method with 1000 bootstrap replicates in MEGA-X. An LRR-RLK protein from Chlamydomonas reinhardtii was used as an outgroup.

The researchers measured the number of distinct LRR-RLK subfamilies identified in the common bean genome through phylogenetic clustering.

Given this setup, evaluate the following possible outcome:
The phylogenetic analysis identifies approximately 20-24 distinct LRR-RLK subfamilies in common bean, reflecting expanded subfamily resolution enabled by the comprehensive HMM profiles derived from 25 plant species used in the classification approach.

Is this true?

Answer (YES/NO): YES